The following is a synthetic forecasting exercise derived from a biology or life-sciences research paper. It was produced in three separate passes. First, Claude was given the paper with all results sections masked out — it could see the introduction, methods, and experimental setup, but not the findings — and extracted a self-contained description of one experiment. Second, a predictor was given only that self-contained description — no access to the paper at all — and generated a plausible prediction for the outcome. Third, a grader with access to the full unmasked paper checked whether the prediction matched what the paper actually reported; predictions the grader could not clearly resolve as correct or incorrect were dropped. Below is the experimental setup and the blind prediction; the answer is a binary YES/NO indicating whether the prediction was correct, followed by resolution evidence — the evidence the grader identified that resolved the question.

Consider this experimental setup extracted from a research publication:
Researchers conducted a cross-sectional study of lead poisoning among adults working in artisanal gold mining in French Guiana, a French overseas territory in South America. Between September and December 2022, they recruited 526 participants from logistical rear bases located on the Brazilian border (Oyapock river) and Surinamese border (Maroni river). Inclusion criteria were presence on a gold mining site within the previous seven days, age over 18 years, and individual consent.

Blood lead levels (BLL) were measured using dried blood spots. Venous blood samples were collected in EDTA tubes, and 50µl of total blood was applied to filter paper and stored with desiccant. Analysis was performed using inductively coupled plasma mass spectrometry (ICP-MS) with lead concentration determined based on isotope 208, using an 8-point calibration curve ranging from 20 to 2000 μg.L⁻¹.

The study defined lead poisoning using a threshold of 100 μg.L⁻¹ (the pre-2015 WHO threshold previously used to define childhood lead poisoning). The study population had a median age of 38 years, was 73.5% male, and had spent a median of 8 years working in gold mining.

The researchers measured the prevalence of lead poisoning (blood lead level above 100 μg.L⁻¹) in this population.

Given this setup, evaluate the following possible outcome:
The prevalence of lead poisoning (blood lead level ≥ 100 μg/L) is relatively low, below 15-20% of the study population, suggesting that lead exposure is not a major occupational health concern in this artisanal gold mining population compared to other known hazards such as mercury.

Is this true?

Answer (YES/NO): NO